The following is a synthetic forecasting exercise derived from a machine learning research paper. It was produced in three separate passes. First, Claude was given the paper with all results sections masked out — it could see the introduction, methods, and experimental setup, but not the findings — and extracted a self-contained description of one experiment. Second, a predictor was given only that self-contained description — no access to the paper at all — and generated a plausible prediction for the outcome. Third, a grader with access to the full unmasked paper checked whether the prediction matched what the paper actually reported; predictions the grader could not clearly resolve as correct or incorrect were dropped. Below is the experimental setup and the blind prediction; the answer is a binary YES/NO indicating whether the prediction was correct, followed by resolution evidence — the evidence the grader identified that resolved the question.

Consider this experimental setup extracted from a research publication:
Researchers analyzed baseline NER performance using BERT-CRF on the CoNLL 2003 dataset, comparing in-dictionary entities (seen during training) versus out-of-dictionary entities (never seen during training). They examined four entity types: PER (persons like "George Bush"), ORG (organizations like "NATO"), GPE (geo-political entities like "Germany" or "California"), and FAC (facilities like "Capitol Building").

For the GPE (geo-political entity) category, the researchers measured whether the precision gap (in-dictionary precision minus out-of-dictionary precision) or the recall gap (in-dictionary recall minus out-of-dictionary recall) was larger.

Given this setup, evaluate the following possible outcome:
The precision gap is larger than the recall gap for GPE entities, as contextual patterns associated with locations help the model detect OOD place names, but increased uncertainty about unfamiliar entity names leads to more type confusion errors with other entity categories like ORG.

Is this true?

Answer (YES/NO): NO